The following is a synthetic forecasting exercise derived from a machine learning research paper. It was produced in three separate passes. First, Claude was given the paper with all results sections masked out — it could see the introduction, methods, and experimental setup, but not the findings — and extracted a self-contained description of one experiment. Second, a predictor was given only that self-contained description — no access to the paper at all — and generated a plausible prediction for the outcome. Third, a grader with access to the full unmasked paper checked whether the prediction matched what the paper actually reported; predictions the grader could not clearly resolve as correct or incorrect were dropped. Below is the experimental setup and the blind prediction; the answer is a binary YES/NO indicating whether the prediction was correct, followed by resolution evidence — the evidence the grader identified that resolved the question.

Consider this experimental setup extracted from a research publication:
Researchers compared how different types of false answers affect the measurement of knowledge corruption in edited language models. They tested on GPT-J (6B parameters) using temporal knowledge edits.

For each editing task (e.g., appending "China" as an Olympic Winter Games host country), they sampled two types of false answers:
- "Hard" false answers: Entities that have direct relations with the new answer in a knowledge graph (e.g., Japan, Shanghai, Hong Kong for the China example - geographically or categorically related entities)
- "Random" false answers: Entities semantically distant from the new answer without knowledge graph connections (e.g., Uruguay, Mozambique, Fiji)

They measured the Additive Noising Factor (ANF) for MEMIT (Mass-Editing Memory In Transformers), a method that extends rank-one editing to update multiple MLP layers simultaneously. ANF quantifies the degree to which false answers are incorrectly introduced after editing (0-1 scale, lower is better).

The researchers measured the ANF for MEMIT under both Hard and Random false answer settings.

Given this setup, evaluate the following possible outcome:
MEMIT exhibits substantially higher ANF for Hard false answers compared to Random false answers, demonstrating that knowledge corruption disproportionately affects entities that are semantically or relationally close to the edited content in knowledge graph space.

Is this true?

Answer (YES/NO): YES